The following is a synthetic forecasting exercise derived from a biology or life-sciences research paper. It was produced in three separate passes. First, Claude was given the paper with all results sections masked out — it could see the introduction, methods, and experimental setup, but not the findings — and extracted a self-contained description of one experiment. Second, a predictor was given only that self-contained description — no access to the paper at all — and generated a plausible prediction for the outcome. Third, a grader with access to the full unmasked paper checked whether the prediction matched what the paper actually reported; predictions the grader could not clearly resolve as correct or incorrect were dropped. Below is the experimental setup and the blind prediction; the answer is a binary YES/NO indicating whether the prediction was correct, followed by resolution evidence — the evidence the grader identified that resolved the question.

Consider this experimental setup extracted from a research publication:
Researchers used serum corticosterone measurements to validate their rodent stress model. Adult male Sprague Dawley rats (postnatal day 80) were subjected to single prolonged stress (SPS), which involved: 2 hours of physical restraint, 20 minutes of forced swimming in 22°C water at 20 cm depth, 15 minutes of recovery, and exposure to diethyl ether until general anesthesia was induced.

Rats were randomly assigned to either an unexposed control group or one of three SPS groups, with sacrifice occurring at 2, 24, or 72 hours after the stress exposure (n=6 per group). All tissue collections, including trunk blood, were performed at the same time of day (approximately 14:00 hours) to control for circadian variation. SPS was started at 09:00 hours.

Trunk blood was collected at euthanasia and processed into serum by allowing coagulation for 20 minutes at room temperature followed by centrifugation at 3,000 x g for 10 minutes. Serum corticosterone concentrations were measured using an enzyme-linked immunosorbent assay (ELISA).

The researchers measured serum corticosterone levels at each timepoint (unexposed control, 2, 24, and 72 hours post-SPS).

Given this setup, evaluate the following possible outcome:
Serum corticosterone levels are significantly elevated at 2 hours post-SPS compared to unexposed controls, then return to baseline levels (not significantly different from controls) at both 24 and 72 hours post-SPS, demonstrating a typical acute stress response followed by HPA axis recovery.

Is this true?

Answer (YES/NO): NO